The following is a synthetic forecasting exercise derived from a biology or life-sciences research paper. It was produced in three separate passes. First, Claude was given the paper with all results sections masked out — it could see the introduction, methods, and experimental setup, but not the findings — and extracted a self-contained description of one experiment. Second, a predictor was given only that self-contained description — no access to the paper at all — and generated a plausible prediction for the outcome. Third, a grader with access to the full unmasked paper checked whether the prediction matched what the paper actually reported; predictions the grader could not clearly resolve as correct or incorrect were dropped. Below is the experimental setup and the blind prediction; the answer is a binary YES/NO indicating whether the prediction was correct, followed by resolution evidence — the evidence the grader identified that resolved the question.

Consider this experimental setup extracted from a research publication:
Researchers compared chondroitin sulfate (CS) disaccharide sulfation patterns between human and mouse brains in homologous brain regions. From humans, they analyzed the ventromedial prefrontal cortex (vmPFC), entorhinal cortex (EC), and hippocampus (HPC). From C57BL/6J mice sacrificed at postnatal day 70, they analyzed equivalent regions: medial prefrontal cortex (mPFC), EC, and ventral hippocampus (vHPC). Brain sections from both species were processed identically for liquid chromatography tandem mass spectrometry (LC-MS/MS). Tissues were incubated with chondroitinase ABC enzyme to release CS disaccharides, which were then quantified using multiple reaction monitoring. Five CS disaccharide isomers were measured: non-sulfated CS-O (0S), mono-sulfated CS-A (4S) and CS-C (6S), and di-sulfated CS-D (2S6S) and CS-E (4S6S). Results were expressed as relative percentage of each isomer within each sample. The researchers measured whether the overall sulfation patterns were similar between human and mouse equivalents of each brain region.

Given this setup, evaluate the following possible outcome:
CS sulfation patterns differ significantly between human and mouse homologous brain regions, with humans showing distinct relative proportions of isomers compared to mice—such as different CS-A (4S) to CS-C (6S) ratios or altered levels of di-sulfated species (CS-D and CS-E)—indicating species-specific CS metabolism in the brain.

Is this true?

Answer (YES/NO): NO